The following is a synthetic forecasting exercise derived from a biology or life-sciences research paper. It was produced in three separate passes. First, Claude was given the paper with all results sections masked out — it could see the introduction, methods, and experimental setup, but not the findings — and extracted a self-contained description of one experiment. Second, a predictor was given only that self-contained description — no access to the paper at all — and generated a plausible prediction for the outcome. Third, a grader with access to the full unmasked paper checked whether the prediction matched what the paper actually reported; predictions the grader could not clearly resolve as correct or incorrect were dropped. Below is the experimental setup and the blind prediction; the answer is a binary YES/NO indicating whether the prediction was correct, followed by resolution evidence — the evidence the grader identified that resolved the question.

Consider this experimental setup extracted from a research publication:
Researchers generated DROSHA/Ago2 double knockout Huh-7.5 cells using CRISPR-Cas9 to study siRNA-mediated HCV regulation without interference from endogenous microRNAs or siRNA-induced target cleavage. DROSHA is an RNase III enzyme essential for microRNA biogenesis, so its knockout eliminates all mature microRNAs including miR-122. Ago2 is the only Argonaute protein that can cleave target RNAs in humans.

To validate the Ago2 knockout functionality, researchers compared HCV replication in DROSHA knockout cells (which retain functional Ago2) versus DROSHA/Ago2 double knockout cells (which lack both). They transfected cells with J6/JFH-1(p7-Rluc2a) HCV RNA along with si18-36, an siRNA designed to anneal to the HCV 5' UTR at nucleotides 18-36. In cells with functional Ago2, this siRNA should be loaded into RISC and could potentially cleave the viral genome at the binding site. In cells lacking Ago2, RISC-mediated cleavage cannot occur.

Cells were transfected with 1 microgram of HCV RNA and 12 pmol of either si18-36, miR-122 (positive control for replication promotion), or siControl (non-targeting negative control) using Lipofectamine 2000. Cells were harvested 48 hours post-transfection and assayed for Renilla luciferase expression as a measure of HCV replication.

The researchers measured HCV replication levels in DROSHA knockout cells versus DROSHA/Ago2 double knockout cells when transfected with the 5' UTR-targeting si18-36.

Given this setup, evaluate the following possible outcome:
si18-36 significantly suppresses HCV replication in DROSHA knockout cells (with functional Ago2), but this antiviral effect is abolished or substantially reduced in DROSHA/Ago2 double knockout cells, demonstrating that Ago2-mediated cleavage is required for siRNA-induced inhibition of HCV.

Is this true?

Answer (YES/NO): YES